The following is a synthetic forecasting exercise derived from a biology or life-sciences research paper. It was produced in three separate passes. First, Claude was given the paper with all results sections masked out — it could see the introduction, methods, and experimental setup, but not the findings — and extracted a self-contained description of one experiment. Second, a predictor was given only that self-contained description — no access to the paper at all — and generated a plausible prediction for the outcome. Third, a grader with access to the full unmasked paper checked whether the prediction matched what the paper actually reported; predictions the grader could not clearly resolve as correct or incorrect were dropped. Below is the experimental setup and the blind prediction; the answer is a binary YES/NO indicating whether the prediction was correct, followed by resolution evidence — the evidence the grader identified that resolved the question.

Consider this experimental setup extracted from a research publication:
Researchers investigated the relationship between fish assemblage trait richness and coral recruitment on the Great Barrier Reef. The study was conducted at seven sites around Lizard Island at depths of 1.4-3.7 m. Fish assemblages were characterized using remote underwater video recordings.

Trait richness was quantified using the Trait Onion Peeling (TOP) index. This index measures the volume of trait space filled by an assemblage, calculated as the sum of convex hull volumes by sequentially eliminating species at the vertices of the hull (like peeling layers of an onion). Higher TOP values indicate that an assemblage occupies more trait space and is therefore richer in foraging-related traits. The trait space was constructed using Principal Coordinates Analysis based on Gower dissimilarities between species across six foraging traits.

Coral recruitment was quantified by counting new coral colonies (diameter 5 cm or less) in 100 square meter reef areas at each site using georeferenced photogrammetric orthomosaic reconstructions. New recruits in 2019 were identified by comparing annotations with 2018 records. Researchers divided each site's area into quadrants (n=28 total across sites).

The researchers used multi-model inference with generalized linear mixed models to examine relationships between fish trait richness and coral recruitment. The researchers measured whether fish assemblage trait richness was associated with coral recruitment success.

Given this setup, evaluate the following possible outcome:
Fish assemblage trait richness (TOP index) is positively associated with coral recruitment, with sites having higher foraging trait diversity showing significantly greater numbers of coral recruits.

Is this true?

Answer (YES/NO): NO